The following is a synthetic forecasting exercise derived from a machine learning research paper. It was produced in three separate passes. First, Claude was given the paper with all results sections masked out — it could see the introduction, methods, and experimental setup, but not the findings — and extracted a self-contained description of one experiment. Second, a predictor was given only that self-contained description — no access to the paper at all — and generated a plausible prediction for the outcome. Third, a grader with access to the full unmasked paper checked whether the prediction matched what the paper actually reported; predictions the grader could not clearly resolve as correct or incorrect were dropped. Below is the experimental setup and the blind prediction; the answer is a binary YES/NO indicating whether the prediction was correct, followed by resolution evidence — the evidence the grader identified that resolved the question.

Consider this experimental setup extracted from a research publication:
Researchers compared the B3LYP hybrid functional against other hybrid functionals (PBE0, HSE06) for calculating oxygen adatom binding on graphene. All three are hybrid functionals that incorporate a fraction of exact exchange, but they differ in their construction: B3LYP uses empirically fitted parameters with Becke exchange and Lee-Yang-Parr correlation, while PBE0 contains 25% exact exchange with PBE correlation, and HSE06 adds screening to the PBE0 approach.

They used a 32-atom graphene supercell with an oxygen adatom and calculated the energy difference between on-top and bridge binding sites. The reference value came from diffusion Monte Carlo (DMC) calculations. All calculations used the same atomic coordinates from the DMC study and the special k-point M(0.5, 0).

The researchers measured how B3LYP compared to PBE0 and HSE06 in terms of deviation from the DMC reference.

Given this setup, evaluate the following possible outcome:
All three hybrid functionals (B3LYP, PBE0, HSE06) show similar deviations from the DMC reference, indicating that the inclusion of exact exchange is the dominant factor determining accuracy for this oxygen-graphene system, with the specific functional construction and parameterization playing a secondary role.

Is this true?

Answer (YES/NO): NO